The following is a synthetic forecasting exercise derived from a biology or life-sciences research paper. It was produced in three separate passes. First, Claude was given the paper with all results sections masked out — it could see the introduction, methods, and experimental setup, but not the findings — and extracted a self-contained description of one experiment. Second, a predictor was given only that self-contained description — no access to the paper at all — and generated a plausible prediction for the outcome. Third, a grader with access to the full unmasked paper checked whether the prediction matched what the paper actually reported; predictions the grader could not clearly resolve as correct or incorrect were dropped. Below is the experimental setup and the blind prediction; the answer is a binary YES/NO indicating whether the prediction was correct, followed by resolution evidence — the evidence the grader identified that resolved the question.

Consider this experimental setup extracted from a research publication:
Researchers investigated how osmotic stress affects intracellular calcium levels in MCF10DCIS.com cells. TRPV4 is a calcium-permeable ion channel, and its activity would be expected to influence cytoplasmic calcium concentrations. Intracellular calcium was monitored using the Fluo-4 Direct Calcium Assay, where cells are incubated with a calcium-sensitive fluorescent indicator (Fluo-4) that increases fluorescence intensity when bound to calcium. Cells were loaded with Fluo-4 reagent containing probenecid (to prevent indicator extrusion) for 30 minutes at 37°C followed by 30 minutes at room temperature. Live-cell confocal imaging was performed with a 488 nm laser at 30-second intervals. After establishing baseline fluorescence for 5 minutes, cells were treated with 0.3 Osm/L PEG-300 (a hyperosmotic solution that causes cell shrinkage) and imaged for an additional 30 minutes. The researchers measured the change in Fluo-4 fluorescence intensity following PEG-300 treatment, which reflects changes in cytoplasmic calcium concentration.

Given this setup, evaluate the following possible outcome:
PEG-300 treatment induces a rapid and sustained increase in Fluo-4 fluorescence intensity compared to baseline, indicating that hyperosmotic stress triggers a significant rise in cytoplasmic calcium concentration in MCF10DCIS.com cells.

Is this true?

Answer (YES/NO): NO